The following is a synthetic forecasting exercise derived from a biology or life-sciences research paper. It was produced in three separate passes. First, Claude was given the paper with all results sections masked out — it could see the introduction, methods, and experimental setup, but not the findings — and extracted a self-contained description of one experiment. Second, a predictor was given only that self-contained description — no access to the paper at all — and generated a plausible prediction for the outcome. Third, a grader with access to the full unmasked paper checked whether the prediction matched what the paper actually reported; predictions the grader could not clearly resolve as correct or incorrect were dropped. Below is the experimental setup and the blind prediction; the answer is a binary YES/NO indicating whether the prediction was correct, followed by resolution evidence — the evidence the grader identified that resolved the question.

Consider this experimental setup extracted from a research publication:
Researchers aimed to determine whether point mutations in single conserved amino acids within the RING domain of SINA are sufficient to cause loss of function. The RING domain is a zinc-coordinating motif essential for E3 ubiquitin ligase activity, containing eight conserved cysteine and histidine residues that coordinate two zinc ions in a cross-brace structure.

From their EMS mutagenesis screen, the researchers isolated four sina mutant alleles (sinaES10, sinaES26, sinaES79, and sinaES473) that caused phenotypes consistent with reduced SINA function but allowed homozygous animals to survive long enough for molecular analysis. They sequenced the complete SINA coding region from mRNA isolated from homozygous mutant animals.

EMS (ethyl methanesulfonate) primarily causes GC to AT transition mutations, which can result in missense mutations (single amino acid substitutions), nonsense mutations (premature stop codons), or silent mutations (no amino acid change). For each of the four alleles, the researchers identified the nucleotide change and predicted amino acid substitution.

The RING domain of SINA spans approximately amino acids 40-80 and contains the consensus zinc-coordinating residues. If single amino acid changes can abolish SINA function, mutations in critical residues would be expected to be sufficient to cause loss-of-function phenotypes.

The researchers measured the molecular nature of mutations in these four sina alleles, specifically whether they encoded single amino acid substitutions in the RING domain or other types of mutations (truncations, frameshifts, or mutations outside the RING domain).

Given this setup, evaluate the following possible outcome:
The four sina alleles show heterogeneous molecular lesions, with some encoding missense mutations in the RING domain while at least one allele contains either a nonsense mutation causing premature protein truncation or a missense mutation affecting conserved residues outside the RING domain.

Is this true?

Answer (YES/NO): NO